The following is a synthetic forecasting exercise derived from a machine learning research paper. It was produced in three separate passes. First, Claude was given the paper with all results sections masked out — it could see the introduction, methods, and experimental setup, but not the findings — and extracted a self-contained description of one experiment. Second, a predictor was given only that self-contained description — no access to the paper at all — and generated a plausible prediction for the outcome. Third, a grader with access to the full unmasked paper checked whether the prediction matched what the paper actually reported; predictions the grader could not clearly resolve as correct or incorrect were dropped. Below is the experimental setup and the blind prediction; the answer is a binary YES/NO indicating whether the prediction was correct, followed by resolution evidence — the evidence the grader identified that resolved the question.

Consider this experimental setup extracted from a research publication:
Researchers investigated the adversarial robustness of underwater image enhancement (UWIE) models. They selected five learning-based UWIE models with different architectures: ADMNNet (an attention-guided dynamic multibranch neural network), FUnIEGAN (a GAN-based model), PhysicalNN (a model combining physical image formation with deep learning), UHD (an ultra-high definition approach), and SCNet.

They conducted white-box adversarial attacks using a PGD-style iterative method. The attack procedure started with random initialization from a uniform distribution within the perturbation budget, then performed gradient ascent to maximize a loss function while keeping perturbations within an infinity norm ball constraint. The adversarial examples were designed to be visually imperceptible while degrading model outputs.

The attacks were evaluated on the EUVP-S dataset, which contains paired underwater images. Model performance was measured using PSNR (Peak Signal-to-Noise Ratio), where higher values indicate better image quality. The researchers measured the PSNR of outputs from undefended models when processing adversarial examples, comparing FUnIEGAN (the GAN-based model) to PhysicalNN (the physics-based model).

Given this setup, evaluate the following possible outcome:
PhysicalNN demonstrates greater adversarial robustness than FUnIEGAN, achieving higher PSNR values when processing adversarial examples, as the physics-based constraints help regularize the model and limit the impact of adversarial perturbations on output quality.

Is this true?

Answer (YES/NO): YES